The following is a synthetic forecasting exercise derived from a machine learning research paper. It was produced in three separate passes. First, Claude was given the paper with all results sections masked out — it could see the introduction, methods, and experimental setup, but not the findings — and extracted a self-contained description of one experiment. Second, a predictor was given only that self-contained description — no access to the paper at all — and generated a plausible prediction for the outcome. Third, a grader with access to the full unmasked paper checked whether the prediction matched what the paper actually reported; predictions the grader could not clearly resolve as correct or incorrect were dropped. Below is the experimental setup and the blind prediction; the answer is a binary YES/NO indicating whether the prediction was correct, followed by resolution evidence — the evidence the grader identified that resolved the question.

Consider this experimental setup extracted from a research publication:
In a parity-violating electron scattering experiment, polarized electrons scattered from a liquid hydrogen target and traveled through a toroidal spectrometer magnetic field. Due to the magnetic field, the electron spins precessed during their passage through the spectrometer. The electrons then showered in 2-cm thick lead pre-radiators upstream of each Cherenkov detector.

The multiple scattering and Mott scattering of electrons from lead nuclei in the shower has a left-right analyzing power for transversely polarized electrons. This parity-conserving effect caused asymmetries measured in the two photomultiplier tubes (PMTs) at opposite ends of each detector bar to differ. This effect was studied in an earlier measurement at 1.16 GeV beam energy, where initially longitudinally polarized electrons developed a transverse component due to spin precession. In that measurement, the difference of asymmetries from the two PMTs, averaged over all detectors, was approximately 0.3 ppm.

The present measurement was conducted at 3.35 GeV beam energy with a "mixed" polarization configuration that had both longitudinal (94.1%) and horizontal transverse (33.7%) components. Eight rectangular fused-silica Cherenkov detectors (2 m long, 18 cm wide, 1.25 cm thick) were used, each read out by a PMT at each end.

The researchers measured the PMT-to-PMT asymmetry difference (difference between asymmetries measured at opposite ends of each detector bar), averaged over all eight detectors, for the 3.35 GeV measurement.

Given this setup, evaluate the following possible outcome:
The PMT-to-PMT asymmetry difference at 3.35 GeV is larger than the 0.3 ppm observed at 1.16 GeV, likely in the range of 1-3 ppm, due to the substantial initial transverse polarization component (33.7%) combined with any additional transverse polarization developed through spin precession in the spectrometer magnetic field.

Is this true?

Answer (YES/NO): YES